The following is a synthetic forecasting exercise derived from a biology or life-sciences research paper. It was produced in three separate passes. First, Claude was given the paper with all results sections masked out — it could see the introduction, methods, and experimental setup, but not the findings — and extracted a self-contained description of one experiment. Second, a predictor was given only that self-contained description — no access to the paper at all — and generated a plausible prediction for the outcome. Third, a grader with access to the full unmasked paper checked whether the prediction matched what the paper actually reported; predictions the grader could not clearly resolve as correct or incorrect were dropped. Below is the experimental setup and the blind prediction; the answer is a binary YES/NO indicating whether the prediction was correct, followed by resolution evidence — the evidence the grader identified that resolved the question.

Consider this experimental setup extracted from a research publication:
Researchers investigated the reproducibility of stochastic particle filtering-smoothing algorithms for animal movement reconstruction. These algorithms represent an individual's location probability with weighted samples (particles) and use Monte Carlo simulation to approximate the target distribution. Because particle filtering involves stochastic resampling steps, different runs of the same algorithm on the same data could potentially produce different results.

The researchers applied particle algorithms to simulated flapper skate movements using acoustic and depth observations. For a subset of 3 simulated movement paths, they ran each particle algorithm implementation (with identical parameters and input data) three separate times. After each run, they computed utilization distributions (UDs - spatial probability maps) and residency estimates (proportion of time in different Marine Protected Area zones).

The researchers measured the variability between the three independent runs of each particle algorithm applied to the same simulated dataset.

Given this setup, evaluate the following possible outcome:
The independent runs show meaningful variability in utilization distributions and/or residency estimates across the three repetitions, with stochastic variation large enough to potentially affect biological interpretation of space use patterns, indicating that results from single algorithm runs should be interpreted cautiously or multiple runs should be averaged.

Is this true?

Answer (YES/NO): NO